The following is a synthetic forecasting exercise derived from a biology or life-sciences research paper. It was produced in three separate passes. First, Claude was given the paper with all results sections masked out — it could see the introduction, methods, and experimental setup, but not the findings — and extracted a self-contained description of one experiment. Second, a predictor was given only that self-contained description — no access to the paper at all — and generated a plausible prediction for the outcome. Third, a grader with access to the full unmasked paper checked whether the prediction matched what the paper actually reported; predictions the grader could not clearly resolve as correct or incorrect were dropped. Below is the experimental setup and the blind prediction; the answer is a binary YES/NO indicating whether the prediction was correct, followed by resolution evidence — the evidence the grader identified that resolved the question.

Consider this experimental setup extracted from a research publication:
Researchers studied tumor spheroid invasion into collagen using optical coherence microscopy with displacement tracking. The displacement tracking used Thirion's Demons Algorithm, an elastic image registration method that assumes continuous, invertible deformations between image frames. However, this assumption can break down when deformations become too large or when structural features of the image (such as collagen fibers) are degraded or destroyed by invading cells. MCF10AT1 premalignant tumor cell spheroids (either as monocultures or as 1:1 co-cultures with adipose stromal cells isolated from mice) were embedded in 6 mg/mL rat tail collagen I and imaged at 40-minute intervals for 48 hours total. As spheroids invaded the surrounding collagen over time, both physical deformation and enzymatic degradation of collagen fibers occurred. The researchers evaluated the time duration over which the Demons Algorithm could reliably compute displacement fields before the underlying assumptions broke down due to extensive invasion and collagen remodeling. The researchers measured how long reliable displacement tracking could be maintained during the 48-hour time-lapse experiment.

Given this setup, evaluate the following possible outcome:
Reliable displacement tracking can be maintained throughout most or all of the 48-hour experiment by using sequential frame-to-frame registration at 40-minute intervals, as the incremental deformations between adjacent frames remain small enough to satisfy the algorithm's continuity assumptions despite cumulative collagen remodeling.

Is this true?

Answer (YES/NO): NO